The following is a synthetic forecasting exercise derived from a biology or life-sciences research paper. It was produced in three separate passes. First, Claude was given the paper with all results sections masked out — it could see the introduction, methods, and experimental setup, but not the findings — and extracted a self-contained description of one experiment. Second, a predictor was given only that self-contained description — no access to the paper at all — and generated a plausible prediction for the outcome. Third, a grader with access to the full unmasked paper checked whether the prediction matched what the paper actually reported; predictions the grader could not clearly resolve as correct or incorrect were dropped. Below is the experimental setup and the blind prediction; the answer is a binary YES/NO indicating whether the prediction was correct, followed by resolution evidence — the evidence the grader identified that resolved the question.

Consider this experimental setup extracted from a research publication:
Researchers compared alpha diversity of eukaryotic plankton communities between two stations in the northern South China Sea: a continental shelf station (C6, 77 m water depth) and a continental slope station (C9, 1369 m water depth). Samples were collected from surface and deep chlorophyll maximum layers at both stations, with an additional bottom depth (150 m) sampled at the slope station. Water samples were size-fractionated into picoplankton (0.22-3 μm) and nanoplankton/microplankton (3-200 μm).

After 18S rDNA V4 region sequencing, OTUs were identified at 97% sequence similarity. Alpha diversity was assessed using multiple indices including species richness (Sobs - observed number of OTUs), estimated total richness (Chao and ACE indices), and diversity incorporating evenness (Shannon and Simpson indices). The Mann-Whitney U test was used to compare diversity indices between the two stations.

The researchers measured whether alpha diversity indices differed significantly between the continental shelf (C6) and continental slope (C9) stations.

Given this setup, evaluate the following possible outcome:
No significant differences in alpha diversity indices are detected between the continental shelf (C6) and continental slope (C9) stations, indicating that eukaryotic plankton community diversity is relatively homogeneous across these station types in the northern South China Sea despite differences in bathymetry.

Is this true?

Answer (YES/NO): NO